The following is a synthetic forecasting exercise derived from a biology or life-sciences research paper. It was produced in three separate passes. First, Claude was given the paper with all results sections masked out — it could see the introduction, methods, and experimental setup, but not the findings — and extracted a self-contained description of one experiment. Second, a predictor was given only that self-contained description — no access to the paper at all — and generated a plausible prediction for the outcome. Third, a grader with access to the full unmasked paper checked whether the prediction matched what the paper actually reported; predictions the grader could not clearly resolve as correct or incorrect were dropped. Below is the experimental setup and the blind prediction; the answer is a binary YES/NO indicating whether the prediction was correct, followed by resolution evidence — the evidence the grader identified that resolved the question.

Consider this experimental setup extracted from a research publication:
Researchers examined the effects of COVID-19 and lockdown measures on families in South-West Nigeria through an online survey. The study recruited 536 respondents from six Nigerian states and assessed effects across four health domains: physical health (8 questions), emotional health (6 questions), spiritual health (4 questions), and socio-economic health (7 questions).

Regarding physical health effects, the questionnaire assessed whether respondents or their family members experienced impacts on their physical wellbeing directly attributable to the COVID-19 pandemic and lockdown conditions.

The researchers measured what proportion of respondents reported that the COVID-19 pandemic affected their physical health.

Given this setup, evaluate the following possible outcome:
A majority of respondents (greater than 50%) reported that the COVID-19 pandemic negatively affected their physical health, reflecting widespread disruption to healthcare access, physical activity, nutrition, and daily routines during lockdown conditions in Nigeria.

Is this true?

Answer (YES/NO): NO